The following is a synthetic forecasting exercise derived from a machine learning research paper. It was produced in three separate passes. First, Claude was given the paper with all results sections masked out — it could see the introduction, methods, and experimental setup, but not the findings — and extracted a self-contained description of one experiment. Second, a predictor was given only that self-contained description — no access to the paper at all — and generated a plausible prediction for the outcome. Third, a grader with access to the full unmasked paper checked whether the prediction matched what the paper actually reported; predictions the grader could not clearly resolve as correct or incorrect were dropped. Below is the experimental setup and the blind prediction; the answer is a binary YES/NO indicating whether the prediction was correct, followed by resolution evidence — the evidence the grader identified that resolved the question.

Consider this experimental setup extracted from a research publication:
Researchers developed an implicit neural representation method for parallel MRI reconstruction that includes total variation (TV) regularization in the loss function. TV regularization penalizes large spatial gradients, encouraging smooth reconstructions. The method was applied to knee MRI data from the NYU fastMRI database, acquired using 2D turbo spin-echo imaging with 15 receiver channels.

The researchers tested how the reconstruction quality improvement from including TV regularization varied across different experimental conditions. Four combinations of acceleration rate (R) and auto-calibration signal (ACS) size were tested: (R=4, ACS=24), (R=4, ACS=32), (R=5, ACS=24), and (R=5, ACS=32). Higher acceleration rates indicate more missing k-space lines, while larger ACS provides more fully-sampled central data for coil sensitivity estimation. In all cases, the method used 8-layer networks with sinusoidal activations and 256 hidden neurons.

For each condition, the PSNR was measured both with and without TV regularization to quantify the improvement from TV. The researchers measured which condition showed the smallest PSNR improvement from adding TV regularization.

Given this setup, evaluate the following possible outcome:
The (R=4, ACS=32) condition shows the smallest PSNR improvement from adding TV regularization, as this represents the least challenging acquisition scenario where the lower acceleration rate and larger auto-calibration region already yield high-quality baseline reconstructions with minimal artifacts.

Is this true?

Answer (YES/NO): YES